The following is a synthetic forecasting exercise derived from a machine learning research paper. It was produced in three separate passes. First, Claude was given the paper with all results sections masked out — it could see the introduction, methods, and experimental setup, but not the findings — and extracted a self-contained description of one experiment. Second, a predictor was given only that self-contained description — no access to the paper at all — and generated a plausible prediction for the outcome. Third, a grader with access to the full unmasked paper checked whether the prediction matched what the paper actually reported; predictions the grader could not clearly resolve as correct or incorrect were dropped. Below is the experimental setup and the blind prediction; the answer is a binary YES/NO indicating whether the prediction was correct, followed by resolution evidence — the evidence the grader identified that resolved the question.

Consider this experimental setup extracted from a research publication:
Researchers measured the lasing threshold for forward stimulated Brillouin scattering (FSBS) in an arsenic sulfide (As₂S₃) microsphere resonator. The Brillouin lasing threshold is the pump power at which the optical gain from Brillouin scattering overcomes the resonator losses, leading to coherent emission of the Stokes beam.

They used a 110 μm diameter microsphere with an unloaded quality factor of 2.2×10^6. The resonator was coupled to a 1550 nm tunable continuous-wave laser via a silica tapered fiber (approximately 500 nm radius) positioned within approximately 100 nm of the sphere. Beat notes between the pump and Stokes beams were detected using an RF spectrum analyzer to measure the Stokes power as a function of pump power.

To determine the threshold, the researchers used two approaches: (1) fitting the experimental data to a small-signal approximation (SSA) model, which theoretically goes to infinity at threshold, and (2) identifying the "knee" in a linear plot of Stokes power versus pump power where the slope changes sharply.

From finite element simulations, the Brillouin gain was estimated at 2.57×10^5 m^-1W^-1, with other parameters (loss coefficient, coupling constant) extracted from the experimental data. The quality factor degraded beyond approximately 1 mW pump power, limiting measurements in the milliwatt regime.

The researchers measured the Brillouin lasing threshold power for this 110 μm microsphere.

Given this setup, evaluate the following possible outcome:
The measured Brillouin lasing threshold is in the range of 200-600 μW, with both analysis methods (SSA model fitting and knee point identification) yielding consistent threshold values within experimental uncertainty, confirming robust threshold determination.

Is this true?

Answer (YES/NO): NO